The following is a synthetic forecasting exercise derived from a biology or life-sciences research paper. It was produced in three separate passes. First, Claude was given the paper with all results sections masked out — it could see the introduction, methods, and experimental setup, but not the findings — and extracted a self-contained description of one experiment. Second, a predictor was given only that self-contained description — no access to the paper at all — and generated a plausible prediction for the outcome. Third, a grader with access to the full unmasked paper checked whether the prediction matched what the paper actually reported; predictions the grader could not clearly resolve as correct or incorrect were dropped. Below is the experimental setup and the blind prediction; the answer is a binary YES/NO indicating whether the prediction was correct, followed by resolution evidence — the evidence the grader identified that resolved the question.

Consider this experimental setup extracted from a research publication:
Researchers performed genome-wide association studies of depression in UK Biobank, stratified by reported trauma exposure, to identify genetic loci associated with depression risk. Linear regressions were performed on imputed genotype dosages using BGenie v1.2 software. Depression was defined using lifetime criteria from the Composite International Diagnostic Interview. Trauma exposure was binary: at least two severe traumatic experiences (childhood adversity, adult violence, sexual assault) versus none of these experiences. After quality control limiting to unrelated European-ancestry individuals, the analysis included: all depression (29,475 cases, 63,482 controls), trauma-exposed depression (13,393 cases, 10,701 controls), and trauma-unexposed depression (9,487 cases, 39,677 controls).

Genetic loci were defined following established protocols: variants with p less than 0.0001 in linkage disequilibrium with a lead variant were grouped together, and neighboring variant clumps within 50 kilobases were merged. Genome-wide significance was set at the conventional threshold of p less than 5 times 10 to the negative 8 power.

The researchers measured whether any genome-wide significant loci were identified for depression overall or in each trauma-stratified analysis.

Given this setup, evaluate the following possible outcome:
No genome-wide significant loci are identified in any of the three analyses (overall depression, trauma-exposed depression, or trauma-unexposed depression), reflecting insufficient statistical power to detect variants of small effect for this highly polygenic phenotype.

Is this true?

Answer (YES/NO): NO